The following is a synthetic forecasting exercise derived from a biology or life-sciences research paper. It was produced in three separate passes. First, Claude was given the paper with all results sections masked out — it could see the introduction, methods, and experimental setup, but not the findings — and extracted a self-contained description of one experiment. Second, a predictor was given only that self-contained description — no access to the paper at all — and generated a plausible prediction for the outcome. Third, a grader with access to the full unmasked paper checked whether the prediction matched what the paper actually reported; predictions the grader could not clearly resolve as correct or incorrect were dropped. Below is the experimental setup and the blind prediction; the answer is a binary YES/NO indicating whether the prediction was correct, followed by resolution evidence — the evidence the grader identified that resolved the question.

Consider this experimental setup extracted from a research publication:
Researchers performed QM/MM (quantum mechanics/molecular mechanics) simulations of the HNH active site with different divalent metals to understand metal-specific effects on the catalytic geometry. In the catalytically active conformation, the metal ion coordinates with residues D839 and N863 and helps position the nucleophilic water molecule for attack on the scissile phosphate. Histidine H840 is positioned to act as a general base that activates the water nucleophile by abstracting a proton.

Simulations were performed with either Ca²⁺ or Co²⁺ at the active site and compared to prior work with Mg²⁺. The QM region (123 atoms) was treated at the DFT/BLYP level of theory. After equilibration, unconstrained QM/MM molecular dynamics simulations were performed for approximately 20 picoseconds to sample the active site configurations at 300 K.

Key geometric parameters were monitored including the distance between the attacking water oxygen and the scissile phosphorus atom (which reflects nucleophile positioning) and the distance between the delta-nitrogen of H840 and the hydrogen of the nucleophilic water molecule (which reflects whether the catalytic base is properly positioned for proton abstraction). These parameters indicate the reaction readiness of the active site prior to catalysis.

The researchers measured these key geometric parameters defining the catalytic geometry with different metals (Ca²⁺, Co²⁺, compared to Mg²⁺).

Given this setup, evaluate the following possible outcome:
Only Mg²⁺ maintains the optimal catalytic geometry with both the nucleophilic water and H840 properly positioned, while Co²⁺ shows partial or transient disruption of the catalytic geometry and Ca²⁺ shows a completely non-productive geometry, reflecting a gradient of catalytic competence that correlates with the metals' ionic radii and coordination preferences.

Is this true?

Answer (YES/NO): NO